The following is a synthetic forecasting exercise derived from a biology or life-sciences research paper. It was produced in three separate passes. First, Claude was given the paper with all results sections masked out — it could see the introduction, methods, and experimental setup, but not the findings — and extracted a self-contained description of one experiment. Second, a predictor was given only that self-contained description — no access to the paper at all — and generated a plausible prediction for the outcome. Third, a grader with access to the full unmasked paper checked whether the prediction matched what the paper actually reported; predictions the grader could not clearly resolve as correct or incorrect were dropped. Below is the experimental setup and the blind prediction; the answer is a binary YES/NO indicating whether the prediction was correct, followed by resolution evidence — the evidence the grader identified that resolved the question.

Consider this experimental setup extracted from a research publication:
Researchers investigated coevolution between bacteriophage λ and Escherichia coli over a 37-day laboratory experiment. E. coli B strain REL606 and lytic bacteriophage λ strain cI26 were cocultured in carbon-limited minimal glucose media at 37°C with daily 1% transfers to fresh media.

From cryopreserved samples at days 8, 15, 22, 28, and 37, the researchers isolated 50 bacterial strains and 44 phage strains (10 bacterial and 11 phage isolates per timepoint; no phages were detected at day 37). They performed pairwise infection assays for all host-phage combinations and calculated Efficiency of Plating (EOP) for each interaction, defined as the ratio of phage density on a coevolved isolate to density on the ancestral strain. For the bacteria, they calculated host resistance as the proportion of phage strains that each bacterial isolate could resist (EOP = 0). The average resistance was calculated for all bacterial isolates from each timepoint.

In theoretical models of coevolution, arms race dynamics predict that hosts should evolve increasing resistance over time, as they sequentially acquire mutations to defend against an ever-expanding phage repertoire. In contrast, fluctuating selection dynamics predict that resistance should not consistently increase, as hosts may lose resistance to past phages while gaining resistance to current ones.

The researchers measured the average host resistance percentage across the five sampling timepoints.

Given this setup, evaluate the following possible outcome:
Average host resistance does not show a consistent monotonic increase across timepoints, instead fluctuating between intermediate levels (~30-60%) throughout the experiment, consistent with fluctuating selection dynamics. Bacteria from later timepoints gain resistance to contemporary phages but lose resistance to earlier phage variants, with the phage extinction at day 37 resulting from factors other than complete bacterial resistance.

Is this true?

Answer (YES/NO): NO